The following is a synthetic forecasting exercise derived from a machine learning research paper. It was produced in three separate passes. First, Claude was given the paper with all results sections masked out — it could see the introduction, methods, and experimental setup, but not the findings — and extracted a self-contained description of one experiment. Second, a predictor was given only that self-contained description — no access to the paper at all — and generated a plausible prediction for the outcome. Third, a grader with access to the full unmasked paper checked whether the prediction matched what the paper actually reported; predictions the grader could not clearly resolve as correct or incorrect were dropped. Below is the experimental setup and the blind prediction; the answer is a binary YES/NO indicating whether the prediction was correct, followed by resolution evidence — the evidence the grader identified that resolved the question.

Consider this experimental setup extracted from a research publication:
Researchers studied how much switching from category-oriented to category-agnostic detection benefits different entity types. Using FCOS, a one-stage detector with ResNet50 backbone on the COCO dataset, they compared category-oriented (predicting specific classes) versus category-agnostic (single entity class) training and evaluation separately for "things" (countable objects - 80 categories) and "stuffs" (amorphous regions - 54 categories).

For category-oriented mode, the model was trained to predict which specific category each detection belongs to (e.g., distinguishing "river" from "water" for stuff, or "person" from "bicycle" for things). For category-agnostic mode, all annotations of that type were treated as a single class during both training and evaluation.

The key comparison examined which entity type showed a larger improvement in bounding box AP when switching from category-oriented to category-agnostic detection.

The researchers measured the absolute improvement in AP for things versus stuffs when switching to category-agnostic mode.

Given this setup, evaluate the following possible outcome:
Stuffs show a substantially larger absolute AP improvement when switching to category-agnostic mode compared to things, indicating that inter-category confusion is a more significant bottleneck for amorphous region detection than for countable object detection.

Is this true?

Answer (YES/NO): YES